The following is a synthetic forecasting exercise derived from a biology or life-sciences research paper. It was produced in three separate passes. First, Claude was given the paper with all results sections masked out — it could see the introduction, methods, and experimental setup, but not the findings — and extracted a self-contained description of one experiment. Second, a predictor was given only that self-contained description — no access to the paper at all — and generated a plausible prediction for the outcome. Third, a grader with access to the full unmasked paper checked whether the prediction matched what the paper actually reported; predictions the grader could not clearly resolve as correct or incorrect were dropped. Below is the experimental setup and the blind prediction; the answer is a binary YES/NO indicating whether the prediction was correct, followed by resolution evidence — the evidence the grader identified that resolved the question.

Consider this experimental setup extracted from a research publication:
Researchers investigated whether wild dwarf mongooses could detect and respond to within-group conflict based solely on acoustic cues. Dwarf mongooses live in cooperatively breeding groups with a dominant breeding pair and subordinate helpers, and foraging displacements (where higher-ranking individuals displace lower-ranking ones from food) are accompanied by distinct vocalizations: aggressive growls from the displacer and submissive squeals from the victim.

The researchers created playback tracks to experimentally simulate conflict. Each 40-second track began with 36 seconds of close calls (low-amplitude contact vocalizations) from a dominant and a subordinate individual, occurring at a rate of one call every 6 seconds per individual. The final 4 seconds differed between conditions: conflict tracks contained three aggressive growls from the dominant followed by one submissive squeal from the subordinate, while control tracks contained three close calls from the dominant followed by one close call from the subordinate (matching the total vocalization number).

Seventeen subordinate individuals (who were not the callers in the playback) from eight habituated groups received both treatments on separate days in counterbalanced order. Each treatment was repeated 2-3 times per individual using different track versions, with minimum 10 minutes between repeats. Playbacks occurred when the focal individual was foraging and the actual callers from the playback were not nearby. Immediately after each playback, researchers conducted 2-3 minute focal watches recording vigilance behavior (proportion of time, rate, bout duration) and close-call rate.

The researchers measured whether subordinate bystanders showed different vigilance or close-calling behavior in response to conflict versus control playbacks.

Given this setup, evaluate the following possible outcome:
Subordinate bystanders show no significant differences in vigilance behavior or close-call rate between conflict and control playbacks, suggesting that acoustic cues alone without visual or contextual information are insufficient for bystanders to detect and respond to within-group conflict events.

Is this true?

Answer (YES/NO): NO